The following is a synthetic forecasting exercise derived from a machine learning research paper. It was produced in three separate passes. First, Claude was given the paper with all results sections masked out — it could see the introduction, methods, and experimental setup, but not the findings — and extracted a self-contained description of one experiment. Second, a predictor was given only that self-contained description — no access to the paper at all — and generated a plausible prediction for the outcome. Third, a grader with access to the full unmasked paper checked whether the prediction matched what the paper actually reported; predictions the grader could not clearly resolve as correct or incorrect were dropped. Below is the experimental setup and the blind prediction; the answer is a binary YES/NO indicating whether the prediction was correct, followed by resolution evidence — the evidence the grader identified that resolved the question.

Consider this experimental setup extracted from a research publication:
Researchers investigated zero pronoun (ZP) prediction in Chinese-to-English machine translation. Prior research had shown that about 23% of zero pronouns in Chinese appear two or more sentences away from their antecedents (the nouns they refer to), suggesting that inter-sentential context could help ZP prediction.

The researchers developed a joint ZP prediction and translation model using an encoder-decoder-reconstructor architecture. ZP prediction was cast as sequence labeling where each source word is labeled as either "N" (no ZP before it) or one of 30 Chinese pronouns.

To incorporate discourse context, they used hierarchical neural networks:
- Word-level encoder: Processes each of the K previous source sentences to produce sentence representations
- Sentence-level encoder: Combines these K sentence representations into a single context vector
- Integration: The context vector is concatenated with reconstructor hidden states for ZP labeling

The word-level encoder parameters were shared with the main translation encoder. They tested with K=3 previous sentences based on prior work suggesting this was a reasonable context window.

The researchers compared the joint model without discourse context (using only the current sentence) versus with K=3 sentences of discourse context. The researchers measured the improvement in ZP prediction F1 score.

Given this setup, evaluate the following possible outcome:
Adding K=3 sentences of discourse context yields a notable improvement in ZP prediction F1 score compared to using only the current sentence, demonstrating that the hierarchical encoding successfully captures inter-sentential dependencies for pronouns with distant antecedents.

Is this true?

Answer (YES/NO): YES